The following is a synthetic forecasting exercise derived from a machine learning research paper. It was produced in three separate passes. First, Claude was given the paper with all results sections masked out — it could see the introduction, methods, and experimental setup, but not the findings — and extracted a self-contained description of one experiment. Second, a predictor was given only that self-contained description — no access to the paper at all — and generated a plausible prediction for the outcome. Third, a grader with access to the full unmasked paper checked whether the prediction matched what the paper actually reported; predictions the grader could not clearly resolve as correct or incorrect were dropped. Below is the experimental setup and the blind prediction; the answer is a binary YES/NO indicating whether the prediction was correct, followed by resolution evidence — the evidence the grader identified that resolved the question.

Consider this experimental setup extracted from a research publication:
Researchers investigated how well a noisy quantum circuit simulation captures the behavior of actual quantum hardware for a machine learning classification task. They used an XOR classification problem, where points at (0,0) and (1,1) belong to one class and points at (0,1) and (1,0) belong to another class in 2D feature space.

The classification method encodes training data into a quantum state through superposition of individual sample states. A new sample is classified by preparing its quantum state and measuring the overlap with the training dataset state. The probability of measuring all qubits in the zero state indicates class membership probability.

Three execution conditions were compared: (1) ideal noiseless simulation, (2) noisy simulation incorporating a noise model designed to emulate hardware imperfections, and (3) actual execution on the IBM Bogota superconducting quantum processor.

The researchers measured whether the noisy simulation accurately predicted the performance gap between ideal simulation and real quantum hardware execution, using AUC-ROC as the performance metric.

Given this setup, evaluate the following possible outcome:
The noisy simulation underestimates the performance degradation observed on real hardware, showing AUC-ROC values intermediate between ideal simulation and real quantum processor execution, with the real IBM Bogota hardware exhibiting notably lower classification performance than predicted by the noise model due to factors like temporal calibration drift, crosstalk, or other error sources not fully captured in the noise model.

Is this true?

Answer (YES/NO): YES